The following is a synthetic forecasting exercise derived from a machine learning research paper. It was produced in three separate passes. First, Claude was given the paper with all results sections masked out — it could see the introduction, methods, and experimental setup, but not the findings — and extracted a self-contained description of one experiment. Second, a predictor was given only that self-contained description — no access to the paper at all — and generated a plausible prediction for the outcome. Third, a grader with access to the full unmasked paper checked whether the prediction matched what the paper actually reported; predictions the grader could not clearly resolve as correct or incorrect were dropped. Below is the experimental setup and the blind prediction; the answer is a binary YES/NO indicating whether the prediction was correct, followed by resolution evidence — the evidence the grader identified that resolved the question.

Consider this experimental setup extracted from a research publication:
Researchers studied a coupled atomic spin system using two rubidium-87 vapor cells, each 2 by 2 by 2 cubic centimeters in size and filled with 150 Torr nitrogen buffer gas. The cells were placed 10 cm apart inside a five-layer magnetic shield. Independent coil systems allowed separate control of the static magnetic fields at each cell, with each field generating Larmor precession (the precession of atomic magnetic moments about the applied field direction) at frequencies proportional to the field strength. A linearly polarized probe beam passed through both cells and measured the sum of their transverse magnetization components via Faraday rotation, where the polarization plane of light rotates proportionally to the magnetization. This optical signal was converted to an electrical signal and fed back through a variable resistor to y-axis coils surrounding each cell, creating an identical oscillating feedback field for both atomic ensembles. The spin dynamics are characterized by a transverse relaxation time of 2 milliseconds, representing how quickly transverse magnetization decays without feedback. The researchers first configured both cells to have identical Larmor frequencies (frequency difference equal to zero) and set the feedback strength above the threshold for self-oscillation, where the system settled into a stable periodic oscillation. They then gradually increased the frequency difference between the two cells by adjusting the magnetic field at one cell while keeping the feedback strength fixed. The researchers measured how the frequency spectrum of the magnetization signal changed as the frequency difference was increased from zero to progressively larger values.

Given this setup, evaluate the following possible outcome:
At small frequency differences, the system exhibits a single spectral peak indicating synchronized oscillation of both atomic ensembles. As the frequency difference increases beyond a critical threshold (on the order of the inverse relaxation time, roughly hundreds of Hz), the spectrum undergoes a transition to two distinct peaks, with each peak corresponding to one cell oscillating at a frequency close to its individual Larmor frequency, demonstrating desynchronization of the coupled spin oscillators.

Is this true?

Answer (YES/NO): NO